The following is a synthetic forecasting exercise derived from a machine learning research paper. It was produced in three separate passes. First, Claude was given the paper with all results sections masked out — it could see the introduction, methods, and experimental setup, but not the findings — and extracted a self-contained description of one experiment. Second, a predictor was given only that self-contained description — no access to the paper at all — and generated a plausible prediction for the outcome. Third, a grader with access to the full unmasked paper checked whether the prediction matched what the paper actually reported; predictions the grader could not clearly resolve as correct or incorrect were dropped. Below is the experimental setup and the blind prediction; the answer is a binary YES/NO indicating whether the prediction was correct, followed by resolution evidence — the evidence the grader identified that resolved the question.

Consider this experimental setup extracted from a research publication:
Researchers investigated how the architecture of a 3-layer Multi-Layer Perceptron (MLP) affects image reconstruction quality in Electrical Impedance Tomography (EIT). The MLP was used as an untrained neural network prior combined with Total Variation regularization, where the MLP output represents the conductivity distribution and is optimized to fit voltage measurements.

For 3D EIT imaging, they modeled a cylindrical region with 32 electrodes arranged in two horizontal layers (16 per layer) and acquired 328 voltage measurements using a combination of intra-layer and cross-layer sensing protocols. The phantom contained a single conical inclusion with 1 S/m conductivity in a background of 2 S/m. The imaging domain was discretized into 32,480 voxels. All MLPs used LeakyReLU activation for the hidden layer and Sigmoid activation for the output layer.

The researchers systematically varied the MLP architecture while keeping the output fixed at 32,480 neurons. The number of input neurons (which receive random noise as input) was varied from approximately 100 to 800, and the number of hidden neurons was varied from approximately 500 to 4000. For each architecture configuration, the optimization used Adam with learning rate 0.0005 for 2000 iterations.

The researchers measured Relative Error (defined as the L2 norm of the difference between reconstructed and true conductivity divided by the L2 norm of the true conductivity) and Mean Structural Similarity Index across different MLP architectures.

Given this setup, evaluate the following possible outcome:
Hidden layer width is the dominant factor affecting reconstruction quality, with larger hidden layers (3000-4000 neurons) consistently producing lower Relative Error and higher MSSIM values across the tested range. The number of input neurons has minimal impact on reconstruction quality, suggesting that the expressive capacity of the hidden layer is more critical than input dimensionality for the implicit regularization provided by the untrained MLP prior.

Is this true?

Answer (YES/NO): NO